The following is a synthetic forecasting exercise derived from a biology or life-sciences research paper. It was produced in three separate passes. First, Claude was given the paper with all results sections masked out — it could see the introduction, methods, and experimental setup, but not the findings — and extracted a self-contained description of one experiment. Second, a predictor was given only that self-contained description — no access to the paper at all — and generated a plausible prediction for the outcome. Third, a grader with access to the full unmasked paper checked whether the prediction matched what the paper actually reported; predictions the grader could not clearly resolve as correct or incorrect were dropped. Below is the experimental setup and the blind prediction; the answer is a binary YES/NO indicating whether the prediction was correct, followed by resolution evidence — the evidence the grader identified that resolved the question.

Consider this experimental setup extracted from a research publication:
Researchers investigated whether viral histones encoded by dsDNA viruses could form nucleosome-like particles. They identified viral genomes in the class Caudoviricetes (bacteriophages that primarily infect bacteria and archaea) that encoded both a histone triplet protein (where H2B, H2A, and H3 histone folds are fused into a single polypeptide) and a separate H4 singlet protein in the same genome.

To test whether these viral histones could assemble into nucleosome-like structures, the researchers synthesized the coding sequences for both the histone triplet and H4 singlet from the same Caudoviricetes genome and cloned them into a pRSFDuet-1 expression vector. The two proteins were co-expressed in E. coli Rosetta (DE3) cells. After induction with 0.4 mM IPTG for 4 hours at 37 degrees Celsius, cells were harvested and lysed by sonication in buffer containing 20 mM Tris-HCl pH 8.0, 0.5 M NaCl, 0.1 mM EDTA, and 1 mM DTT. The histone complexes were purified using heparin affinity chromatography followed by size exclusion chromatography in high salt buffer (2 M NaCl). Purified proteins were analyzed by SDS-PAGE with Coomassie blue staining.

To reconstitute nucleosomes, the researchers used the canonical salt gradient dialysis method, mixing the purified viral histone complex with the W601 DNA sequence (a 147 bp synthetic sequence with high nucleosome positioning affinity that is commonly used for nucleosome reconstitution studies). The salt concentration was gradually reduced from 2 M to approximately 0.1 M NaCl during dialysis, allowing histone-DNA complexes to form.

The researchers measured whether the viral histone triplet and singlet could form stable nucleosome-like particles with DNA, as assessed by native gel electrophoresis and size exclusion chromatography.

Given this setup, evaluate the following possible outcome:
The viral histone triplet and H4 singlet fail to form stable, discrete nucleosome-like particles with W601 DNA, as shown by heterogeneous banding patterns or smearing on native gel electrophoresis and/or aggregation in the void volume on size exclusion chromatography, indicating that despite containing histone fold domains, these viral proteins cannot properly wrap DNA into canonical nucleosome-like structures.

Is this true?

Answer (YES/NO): NO